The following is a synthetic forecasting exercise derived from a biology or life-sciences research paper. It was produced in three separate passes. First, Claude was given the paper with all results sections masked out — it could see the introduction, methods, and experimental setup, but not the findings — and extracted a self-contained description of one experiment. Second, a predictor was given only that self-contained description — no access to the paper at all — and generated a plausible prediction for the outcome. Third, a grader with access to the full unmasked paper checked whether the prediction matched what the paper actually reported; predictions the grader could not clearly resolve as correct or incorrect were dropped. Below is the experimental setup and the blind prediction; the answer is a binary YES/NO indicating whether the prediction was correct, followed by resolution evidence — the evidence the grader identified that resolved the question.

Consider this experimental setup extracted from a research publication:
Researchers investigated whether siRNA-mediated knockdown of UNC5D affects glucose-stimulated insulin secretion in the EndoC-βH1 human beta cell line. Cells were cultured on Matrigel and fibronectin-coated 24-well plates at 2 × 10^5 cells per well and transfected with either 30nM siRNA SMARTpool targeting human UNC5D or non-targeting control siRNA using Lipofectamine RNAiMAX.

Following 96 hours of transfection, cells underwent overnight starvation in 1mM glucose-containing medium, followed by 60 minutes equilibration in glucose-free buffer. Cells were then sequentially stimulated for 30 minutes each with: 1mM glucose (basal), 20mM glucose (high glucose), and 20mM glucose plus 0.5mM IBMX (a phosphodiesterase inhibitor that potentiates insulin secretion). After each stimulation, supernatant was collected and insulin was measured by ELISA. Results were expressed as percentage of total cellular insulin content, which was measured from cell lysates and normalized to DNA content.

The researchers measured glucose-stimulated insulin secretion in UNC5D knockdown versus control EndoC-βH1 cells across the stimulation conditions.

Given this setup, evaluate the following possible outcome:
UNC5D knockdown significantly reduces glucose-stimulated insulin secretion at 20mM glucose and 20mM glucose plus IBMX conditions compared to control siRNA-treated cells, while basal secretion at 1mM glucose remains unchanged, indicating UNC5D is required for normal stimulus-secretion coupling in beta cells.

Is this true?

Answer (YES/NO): NO